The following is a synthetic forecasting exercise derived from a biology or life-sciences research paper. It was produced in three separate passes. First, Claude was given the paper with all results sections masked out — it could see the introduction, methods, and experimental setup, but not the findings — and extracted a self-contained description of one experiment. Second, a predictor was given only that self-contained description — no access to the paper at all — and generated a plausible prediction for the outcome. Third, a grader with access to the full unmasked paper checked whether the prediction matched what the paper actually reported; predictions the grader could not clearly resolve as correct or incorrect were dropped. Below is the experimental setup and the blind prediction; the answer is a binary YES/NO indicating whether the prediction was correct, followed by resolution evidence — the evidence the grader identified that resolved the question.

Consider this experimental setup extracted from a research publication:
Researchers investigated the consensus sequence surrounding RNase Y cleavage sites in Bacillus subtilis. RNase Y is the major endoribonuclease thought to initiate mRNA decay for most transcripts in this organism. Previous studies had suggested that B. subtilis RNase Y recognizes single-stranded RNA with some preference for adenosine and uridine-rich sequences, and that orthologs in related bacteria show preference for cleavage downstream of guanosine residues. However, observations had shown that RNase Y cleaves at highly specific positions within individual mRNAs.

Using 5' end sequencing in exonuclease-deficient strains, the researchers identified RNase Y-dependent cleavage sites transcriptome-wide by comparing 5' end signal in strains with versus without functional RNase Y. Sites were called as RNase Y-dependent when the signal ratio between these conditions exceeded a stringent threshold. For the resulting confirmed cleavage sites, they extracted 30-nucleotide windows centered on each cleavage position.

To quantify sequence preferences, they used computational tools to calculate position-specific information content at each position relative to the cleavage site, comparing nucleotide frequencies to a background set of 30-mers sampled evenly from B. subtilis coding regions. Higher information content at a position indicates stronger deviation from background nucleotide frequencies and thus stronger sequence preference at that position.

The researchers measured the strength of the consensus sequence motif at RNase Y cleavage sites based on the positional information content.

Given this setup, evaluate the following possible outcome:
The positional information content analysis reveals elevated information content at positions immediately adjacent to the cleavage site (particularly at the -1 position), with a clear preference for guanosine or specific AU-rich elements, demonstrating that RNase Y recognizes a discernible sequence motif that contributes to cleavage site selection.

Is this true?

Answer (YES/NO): YES